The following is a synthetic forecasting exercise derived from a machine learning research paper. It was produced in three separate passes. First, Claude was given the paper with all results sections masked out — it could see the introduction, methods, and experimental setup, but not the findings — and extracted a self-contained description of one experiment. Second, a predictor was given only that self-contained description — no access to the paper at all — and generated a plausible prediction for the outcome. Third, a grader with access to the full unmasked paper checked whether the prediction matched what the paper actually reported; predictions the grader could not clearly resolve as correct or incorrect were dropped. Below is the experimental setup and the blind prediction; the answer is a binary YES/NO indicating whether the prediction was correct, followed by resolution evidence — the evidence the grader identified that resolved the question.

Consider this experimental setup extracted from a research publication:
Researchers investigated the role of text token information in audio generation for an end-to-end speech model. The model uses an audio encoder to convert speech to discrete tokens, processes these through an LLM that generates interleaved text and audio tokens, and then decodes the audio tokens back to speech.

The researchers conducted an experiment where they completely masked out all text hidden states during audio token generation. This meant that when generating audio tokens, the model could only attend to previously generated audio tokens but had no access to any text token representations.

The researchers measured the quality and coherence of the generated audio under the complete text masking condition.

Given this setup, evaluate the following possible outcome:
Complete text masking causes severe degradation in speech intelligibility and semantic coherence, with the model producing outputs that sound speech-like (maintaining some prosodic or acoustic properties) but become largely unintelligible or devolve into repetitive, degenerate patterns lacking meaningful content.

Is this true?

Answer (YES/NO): NO